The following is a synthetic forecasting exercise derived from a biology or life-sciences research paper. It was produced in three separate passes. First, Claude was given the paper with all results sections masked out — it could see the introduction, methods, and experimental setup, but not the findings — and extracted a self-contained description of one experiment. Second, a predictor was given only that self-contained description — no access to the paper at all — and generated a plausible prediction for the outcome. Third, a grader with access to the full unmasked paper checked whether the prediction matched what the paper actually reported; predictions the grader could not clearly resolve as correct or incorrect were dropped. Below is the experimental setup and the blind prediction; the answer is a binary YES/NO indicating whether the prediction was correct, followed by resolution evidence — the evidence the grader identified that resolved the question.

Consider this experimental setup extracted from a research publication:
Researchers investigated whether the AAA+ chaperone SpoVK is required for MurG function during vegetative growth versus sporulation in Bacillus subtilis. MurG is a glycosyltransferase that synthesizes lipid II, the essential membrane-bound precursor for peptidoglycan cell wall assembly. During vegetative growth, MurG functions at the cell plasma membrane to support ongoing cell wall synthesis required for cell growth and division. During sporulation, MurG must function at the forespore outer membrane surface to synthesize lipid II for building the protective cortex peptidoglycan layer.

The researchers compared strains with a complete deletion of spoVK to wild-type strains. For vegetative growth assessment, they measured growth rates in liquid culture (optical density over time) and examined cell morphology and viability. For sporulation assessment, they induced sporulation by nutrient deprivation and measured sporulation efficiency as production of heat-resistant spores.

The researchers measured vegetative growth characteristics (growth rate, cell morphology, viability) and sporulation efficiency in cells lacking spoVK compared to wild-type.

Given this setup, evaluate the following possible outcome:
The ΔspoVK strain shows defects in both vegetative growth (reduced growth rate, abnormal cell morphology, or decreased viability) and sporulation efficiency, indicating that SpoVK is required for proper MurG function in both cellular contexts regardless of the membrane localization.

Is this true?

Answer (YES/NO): NO